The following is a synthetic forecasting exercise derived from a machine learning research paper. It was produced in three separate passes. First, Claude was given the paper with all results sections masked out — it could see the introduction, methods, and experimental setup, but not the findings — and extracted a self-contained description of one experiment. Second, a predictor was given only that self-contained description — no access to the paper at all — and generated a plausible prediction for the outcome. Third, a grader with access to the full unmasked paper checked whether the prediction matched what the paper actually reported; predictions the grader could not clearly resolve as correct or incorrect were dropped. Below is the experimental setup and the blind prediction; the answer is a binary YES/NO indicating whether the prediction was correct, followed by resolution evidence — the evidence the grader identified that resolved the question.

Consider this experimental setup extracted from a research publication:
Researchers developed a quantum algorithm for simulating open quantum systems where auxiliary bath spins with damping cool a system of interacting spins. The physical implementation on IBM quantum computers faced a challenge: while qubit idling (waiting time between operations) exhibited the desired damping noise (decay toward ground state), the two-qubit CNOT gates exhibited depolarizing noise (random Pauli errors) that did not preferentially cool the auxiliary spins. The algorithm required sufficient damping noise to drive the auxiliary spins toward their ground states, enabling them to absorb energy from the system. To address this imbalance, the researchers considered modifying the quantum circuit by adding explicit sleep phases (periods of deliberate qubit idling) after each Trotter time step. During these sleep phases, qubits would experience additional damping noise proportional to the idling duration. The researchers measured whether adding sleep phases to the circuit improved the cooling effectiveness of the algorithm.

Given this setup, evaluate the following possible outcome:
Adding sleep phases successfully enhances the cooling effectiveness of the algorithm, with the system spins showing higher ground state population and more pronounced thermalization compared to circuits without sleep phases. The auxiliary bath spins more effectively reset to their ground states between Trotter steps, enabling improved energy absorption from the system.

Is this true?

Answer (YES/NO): NO